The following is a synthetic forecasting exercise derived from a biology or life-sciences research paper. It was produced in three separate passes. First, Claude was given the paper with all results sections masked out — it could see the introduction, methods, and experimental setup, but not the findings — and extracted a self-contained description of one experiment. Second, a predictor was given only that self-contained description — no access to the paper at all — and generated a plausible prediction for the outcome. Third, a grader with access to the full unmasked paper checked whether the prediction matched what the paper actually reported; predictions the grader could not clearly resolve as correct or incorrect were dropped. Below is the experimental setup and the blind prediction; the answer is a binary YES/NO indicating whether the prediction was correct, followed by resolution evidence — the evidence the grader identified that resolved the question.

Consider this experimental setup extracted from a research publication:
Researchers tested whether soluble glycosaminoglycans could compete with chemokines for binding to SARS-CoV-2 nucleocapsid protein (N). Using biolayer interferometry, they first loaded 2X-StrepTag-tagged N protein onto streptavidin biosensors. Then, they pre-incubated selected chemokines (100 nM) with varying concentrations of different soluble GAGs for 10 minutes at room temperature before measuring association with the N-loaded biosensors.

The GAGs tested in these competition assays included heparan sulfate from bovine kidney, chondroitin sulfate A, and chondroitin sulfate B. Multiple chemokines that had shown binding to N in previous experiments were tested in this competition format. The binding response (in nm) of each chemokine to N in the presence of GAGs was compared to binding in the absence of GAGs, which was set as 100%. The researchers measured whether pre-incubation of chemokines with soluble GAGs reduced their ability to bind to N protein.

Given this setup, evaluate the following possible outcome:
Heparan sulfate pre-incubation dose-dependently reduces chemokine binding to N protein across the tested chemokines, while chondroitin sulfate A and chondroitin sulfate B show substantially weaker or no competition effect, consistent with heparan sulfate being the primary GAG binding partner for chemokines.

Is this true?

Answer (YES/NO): NO